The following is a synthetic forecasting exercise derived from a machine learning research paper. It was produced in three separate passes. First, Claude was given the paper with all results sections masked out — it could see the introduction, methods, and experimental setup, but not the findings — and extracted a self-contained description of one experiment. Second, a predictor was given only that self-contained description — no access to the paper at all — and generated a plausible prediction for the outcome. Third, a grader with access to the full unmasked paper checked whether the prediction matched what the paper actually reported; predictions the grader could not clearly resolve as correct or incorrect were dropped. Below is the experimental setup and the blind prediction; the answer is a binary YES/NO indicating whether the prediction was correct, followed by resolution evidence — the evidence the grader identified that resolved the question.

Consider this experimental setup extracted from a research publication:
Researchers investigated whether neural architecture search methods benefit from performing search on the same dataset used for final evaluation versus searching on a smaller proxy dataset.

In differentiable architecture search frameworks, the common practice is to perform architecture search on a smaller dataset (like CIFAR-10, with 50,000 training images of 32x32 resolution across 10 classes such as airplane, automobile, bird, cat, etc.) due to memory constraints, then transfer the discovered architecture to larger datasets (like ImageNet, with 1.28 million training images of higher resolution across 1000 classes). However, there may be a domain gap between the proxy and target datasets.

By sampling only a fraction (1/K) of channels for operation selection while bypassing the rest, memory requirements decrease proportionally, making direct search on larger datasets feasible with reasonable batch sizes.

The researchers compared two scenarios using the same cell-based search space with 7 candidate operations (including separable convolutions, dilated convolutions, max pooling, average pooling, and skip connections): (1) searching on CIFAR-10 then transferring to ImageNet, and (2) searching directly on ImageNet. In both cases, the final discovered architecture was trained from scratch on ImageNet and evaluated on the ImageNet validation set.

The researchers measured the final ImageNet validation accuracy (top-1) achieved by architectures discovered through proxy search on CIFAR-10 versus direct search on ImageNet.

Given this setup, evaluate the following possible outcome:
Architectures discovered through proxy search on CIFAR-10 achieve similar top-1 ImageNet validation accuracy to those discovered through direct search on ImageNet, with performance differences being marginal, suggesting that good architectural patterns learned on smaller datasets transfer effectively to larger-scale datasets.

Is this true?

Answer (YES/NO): NO